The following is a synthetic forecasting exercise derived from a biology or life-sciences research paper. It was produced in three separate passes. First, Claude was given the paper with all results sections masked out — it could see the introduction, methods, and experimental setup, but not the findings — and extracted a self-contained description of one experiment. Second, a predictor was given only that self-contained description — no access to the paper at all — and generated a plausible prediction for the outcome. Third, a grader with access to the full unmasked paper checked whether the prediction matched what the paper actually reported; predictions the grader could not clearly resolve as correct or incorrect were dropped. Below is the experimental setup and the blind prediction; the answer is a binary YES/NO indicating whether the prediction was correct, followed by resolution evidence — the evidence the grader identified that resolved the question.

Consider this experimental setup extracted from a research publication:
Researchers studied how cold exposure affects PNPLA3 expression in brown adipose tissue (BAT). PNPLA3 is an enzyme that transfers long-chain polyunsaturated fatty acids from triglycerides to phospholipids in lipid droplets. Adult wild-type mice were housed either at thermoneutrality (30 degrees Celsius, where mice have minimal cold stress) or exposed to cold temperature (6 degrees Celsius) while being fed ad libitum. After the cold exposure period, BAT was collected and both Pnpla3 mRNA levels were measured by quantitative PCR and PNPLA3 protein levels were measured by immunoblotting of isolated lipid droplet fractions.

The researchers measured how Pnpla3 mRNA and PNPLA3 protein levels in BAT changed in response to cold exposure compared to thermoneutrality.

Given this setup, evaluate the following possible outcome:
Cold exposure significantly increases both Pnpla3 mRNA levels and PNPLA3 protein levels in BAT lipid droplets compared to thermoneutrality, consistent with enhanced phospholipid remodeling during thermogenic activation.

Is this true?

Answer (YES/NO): NO